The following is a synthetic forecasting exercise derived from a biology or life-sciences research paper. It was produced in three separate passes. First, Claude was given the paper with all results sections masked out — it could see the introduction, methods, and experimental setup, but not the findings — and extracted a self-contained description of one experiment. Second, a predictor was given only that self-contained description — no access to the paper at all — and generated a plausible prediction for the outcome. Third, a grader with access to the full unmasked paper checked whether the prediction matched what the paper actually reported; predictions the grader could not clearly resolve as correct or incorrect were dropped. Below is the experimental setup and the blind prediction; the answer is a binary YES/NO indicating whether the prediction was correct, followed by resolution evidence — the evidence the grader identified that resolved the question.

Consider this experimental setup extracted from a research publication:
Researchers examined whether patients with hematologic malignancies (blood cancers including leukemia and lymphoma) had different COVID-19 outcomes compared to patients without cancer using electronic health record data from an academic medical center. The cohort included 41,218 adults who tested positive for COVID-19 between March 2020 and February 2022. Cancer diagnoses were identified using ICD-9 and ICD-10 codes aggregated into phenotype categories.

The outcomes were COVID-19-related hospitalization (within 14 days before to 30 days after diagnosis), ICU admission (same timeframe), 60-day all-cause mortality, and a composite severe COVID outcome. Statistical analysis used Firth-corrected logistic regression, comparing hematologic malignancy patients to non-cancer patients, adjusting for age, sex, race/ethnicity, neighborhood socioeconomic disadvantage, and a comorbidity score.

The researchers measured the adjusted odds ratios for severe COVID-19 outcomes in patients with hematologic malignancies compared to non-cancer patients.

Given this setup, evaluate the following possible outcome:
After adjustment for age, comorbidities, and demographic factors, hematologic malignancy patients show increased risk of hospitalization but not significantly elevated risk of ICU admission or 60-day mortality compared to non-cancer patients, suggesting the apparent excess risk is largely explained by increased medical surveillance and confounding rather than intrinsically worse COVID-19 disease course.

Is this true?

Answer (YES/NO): NO